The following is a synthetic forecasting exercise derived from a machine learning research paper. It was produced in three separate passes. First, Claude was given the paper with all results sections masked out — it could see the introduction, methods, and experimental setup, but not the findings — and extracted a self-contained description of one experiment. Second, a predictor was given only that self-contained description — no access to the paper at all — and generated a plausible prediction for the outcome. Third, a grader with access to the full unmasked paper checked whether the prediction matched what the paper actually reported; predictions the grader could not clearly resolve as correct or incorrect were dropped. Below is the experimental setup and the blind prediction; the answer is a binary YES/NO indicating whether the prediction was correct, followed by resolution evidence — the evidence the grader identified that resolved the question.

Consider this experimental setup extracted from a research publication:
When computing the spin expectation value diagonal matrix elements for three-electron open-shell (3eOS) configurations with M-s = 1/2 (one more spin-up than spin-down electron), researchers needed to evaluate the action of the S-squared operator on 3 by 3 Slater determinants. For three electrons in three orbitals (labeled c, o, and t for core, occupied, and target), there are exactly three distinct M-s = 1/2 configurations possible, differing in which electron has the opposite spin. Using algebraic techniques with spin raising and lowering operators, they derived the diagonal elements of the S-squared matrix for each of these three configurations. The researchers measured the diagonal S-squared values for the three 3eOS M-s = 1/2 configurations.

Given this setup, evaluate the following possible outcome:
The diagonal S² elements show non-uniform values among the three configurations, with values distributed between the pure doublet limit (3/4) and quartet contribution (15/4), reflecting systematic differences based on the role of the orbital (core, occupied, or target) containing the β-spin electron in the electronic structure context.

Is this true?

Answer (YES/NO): NO